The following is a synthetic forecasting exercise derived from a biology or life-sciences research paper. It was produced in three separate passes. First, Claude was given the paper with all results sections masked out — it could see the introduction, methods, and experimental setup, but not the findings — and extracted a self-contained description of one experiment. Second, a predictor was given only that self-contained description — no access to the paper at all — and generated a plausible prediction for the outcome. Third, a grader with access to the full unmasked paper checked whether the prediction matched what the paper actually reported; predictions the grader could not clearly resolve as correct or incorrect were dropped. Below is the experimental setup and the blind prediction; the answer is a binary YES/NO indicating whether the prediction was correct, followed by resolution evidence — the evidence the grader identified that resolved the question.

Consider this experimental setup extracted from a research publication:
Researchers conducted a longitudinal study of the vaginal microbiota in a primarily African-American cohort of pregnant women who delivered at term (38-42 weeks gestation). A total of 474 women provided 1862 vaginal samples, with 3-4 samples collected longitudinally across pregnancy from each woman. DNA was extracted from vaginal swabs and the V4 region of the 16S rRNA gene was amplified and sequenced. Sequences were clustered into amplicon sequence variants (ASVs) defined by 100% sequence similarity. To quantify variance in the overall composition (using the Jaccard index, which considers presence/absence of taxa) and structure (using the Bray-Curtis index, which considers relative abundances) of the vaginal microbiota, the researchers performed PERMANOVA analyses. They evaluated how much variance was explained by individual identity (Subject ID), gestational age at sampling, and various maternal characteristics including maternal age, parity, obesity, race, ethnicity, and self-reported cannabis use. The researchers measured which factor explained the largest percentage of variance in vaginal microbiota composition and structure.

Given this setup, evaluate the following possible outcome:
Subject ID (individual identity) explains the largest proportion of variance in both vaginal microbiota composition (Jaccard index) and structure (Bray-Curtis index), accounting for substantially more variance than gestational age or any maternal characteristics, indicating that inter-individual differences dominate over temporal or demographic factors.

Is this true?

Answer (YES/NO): YES